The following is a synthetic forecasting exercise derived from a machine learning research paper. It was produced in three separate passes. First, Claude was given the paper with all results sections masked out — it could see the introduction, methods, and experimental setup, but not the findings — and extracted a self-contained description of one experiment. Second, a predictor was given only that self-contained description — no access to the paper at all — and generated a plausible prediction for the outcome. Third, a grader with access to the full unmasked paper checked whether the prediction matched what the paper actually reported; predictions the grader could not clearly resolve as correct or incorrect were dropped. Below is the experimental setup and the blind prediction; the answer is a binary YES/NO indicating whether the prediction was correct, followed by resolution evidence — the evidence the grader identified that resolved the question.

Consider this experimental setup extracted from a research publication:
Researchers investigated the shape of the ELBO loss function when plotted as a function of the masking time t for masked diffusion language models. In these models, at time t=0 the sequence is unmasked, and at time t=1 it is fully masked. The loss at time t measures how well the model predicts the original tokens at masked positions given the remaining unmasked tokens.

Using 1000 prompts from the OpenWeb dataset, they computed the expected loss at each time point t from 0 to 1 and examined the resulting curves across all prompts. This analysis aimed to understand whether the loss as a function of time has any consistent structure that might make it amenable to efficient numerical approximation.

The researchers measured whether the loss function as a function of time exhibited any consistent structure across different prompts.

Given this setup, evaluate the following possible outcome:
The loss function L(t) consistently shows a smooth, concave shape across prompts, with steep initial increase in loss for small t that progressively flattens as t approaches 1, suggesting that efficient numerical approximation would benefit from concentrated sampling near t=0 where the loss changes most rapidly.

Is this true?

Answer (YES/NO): NO